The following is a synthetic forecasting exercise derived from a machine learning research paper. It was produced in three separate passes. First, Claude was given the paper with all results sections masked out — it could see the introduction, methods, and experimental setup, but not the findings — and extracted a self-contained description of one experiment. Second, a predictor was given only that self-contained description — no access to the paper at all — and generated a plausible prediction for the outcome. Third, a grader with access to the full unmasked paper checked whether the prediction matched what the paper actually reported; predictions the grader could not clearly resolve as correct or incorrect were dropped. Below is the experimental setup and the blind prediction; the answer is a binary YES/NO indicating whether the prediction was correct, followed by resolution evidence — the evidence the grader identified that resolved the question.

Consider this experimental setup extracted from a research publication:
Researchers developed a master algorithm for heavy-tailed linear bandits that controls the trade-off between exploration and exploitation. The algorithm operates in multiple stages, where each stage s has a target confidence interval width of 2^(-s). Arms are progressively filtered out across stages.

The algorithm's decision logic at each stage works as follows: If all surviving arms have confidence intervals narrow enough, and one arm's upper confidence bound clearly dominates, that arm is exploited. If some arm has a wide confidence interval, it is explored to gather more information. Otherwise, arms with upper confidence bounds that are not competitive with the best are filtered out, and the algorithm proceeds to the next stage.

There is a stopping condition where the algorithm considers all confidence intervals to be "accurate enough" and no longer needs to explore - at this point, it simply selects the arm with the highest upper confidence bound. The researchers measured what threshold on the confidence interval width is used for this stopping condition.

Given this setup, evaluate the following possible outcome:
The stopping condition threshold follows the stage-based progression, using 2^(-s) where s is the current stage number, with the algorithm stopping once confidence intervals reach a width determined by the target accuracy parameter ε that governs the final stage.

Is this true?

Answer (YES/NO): NO